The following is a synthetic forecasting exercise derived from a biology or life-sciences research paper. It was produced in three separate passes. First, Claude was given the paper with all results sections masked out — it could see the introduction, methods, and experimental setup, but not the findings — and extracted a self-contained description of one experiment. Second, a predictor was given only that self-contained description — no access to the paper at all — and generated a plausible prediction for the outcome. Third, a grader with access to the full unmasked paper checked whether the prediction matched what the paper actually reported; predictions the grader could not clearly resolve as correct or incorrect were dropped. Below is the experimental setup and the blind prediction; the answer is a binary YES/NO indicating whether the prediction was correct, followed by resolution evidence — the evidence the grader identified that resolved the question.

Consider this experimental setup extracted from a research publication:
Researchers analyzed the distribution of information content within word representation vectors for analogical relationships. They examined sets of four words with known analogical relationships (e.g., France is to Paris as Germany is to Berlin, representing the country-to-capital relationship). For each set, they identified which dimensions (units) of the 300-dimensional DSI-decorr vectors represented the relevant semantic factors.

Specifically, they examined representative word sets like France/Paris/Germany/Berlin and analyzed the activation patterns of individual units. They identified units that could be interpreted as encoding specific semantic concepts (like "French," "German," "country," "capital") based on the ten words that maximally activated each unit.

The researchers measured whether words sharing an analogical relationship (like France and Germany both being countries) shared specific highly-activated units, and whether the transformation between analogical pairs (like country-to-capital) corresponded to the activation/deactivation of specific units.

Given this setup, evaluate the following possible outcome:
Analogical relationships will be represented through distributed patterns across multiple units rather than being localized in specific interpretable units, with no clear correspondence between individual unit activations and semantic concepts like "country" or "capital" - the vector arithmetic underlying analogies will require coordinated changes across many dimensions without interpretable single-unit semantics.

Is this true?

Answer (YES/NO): NO